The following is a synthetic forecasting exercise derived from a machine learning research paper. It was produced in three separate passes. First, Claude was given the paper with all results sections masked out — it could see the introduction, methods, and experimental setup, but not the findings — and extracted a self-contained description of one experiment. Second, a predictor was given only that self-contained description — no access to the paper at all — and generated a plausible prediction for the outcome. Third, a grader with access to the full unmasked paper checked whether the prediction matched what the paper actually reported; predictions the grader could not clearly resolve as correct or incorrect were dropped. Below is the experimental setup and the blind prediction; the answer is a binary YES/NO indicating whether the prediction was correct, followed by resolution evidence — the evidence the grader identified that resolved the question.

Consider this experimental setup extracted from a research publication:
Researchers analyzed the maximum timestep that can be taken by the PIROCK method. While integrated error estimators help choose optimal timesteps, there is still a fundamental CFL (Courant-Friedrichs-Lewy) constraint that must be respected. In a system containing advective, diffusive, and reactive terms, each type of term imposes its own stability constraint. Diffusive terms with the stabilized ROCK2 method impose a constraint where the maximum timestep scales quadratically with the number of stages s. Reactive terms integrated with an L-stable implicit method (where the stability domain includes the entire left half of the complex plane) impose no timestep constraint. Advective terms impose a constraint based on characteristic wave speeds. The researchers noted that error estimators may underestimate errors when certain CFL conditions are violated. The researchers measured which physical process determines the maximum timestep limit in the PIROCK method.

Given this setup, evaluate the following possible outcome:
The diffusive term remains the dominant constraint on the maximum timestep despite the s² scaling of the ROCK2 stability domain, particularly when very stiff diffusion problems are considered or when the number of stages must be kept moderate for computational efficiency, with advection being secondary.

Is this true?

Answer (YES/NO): NO